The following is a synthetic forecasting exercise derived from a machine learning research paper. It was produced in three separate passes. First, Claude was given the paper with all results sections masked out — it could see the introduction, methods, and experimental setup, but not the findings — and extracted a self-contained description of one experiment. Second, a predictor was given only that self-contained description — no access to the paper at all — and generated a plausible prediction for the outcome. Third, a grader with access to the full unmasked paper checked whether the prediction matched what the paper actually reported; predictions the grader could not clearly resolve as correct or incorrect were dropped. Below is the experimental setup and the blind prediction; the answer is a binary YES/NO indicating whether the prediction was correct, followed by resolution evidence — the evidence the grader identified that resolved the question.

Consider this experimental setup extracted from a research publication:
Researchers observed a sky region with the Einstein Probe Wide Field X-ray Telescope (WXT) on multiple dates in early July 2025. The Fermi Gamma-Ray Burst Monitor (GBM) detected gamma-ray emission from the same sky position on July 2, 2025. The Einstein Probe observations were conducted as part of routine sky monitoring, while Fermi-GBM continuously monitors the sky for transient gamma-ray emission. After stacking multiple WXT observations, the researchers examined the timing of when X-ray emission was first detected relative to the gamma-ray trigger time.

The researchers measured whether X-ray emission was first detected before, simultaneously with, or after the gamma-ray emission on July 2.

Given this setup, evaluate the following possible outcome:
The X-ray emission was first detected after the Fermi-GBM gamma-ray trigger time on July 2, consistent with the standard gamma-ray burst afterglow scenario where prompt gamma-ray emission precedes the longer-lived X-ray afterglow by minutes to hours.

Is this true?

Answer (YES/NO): NO